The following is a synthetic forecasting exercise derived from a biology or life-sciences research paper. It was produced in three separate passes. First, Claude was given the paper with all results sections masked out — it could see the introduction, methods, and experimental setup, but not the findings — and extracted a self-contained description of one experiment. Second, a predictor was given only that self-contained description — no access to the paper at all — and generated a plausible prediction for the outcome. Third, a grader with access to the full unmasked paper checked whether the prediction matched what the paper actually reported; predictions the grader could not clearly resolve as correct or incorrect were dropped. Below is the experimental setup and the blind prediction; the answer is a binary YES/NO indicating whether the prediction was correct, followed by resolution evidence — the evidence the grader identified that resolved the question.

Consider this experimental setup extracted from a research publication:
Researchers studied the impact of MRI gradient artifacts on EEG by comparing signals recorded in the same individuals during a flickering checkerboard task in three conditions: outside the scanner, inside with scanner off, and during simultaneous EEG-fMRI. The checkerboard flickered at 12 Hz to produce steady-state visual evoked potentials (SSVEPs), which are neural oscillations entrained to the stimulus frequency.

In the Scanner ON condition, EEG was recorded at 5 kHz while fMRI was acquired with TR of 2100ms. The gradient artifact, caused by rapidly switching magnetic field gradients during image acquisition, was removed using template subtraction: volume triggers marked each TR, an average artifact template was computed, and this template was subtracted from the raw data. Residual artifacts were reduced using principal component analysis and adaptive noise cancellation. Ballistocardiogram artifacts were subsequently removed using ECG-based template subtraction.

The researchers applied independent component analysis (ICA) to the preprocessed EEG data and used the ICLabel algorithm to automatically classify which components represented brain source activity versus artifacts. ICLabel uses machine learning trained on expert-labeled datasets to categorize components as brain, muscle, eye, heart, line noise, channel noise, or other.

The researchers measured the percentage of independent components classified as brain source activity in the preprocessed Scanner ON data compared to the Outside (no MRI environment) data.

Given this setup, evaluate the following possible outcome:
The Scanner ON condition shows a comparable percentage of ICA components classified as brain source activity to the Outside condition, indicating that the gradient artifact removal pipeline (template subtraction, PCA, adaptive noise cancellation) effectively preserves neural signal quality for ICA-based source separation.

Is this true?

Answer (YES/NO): NO